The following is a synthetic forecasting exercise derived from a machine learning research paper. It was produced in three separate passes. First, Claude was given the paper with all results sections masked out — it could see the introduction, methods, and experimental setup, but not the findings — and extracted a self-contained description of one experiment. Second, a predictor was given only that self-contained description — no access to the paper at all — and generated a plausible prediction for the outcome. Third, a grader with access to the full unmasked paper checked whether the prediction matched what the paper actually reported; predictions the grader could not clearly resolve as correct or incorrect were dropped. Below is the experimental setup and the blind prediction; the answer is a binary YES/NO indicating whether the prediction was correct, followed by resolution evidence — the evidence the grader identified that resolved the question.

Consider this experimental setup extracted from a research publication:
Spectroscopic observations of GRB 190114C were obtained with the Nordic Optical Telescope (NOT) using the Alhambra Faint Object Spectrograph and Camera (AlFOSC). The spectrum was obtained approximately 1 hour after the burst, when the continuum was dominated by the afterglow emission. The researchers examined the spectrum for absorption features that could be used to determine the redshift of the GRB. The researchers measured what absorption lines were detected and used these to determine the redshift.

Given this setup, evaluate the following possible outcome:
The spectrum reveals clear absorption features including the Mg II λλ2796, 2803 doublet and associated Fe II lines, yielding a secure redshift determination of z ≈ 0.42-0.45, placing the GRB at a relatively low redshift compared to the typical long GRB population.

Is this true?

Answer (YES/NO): NO